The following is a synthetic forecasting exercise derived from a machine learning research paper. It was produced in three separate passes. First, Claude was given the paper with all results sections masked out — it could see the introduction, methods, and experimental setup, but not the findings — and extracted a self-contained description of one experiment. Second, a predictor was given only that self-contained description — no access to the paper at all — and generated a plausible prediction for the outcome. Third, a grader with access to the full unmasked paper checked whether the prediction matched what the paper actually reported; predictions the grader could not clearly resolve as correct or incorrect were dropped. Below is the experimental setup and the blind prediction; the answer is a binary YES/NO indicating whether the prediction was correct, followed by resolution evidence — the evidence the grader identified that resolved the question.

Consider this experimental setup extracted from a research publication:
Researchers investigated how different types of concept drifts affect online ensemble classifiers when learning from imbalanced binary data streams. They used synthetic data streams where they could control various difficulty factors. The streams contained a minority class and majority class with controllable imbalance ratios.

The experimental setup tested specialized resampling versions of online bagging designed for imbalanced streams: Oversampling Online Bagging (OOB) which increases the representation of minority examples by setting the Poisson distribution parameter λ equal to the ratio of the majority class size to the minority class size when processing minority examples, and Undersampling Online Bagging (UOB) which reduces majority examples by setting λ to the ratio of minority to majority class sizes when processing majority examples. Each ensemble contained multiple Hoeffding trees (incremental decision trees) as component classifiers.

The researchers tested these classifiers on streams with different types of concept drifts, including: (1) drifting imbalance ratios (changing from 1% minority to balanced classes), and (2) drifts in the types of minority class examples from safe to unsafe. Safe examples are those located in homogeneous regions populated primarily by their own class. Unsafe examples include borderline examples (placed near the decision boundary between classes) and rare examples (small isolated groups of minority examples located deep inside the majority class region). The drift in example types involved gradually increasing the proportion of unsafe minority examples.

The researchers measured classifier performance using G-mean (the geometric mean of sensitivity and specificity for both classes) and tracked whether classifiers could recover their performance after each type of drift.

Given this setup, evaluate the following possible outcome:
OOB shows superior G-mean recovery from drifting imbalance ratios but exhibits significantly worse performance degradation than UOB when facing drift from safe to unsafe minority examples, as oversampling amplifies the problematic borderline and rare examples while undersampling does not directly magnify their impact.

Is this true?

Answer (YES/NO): NO